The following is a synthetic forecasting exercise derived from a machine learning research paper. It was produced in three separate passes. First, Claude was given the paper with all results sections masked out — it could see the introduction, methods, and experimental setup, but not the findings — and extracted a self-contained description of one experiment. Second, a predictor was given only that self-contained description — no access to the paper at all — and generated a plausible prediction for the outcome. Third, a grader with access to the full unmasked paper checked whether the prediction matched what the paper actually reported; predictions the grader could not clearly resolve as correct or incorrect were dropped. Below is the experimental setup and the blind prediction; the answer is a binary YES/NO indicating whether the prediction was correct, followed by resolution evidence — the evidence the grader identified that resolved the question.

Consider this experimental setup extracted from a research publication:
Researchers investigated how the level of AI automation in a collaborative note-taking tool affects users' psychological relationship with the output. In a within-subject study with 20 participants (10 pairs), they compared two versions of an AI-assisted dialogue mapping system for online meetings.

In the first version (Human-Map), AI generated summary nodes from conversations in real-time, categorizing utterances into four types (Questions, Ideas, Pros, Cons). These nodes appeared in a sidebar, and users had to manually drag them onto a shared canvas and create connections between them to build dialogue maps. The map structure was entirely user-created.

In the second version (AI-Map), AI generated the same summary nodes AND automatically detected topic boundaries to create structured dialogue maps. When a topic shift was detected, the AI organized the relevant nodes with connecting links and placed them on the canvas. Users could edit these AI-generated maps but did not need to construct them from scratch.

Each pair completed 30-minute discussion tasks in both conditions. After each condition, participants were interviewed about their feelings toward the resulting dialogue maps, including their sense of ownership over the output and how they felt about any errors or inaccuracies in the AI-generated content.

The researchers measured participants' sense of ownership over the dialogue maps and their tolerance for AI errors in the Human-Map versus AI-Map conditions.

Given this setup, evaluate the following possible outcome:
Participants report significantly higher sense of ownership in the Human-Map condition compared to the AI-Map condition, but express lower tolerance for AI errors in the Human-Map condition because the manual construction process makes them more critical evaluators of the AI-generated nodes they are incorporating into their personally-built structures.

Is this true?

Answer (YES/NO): YES